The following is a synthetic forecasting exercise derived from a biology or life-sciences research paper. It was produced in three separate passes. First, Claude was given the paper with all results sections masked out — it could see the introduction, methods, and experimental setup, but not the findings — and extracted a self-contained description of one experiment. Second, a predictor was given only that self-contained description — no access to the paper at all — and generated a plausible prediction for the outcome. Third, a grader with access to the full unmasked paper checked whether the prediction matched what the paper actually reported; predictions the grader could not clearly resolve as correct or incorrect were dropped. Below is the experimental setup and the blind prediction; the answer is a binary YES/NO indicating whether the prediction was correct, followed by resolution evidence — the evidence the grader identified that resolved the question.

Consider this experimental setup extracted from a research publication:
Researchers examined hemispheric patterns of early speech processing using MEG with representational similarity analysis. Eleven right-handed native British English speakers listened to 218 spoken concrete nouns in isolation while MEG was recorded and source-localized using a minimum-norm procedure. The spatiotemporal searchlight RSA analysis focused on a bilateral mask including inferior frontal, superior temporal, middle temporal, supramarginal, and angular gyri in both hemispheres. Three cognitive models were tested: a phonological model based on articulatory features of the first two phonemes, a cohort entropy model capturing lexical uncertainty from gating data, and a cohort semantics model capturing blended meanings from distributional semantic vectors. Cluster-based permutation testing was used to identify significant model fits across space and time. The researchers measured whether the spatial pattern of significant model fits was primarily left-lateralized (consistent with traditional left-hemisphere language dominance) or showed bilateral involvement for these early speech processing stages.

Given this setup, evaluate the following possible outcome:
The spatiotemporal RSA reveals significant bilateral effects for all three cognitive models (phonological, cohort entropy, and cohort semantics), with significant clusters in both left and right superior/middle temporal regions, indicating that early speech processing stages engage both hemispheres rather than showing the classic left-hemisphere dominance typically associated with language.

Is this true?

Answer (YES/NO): YES